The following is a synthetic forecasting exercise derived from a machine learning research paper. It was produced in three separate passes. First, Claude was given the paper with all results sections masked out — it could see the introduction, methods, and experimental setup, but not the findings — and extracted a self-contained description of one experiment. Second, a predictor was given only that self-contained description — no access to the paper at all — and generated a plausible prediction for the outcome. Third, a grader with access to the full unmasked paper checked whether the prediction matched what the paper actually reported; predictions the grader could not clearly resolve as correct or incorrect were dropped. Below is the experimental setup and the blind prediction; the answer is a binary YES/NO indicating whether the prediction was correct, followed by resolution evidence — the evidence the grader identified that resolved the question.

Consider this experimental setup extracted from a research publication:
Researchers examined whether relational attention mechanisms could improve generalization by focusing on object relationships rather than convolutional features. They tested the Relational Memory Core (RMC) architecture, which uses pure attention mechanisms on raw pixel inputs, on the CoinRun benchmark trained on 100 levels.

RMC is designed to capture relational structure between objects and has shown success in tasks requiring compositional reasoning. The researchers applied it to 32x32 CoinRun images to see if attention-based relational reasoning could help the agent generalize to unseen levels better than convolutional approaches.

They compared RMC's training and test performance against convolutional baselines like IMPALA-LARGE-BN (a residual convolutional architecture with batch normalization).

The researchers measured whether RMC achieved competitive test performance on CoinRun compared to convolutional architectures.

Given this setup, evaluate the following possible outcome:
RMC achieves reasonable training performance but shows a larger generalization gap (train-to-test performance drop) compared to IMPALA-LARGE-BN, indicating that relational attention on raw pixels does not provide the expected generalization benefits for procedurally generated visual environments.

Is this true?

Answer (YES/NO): YES